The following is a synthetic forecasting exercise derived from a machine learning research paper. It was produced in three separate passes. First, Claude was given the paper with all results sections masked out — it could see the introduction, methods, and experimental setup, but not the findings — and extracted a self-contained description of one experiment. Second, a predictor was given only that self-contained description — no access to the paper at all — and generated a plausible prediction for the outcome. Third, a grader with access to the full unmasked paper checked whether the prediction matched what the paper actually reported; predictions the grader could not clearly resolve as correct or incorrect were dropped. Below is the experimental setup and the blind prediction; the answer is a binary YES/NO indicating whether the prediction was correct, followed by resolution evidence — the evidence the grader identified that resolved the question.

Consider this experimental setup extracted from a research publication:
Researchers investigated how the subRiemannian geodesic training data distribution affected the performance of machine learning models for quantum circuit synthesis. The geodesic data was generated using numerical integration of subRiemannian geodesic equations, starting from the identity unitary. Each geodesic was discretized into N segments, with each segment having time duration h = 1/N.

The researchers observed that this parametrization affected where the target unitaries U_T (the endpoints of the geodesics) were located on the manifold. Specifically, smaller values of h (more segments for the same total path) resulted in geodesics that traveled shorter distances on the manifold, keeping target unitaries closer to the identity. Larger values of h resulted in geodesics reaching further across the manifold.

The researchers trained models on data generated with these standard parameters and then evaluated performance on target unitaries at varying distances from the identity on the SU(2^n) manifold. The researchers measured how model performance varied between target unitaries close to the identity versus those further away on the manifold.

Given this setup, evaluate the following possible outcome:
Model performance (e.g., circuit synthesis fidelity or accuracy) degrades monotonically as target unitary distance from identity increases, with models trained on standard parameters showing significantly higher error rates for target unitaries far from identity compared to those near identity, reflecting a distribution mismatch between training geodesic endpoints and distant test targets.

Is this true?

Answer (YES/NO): YES